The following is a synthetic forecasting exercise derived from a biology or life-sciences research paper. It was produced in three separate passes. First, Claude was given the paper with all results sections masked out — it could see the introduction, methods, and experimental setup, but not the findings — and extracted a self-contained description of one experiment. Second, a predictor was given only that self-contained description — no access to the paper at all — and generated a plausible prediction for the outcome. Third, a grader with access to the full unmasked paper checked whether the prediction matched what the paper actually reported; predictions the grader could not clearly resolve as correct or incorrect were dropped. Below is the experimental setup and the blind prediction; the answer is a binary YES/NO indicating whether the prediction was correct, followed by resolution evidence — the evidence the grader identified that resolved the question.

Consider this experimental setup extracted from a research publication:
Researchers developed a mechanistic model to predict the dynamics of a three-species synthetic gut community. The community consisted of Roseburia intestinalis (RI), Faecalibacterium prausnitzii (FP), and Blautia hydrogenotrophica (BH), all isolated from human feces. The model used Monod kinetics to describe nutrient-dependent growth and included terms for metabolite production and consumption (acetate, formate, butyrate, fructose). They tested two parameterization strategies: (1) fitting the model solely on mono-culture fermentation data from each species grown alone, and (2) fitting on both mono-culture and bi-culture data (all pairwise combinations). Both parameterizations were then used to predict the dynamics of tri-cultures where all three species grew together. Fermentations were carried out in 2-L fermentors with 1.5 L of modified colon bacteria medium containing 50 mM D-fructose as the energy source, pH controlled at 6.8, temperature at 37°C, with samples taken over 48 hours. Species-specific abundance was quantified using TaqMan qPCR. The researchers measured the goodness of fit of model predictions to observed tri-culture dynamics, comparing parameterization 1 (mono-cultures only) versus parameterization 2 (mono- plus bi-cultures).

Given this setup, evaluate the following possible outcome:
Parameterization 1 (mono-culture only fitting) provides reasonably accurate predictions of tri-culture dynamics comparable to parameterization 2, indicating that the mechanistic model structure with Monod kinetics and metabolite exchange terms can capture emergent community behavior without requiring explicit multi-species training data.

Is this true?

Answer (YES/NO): NO